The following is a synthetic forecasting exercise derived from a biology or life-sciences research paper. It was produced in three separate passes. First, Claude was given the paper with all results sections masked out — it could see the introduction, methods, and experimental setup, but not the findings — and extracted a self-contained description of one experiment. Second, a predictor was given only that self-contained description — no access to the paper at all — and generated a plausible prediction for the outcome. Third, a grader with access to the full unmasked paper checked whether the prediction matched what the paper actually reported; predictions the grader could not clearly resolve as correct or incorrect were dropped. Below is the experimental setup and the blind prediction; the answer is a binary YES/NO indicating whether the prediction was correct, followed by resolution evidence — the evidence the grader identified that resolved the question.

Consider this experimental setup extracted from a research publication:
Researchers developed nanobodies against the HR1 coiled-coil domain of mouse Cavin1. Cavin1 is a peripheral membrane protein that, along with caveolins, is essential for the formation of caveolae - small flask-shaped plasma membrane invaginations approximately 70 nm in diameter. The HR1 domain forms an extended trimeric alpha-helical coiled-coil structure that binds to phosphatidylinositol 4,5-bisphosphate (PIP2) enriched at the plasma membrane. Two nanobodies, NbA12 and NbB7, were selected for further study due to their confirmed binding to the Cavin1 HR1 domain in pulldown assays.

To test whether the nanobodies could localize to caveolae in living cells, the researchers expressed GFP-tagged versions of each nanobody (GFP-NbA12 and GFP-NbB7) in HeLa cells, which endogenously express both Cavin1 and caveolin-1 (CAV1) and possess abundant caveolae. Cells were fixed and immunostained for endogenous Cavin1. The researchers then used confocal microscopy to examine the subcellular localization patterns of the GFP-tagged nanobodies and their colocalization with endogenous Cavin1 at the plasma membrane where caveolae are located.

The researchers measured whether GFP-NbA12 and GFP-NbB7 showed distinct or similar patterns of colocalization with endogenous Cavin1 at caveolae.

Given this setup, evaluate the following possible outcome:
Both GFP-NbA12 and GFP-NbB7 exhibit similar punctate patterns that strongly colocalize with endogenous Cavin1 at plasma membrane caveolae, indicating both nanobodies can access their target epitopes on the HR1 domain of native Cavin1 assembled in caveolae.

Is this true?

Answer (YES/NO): NO